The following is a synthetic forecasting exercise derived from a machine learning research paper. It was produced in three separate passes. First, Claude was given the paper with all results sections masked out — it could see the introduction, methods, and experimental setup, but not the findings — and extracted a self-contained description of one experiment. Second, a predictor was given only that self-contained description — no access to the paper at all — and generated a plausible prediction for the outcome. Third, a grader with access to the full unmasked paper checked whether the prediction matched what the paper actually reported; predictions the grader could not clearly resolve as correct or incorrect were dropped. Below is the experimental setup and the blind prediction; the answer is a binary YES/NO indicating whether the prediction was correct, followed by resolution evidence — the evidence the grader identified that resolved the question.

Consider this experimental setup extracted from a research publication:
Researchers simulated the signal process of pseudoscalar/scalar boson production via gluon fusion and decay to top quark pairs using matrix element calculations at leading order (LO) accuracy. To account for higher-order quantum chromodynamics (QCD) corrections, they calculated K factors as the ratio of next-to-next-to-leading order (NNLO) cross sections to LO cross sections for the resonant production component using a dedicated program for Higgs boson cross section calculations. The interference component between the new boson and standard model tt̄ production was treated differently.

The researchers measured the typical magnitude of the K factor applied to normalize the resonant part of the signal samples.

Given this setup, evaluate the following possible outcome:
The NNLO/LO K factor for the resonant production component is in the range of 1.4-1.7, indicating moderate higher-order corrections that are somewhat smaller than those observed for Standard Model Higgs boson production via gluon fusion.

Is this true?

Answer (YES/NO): NO